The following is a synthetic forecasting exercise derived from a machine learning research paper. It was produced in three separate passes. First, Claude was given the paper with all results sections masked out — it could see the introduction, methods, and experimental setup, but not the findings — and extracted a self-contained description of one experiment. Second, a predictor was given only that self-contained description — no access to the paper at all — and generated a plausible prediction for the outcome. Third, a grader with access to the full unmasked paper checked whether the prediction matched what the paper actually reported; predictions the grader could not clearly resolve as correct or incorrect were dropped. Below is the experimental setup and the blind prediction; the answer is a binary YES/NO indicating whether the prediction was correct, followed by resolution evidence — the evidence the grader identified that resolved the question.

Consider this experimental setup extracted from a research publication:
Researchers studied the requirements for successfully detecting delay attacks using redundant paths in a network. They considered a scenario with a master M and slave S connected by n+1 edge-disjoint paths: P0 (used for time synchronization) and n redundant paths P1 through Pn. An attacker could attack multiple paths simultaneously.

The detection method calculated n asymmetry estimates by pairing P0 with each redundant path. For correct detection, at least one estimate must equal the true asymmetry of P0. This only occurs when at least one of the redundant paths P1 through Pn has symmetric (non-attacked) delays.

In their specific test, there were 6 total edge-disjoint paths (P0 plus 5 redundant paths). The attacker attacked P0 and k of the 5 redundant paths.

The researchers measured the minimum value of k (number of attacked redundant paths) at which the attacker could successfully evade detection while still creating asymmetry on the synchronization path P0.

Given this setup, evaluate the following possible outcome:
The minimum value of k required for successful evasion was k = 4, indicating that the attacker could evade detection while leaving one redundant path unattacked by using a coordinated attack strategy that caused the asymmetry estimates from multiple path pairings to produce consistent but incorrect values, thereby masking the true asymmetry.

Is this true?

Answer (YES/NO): NO